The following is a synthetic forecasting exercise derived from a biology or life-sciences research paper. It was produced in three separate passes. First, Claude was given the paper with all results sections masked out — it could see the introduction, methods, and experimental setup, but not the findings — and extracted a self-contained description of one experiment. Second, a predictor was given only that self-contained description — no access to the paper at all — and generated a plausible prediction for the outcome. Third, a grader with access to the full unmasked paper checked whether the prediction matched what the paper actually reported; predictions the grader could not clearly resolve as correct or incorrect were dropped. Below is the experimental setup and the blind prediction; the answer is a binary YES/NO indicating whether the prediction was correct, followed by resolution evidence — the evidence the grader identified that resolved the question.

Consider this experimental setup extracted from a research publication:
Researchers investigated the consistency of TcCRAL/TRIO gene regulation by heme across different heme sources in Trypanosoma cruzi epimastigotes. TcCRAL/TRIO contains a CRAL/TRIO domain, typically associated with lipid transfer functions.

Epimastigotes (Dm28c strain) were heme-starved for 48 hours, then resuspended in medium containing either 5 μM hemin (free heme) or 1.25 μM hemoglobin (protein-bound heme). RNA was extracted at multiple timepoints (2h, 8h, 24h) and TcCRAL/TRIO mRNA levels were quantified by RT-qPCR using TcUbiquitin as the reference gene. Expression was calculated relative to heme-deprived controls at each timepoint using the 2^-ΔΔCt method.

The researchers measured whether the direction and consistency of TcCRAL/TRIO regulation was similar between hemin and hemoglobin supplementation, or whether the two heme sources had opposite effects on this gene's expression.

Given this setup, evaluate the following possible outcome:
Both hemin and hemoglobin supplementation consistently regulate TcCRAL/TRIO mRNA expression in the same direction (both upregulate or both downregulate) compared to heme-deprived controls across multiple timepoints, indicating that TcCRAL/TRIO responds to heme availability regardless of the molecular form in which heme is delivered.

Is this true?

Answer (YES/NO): YES